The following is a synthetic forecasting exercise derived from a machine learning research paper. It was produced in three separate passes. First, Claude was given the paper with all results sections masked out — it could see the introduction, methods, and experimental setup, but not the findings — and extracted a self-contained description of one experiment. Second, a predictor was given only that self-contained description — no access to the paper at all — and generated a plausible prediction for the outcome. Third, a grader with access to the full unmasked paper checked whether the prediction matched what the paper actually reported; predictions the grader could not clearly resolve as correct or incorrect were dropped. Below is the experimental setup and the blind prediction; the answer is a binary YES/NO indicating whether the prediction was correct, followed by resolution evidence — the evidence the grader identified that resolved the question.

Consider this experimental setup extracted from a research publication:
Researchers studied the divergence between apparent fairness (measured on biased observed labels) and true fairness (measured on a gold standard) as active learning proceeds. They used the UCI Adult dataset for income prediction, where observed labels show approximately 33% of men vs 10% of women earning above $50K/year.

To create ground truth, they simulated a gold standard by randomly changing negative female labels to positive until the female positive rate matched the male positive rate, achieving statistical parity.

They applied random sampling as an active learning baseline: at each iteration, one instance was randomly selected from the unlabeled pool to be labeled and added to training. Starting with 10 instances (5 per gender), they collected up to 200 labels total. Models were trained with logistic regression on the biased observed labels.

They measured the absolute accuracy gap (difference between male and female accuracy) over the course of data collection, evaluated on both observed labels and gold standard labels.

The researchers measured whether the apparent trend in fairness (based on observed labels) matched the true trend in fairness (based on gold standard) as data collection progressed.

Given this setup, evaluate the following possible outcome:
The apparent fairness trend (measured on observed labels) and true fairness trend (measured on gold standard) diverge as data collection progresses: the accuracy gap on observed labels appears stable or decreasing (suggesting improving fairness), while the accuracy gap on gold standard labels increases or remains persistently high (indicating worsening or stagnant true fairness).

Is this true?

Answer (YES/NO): YES